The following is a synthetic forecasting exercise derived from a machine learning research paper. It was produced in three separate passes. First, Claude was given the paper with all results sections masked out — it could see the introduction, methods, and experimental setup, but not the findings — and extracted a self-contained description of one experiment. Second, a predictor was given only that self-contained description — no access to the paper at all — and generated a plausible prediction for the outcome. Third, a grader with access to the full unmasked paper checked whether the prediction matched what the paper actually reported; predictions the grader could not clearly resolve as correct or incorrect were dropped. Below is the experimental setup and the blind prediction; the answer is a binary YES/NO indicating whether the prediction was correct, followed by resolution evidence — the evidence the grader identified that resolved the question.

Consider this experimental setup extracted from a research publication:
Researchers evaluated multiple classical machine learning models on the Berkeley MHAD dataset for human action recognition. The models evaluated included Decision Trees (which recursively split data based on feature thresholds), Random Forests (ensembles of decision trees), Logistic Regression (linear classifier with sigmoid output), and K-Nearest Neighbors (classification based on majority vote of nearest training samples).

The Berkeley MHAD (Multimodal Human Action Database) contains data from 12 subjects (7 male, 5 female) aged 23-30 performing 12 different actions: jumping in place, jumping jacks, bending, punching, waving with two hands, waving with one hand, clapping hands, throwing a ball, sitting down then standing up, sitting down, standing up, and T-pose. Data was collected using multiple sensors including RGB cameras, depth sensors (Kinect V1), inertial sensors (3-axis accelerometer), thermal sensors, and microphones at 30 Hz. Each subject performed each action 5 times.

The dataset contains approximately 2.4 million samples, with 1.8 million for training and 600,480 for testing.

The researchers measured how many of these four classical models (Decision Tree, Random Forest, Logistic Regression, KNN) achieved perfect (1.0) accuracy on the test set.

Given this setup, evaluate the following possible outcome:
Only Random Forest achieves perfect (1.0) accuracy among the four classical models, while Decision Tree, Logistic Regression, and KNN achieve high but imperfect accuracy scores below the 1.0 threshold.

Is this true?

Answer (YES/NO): NO